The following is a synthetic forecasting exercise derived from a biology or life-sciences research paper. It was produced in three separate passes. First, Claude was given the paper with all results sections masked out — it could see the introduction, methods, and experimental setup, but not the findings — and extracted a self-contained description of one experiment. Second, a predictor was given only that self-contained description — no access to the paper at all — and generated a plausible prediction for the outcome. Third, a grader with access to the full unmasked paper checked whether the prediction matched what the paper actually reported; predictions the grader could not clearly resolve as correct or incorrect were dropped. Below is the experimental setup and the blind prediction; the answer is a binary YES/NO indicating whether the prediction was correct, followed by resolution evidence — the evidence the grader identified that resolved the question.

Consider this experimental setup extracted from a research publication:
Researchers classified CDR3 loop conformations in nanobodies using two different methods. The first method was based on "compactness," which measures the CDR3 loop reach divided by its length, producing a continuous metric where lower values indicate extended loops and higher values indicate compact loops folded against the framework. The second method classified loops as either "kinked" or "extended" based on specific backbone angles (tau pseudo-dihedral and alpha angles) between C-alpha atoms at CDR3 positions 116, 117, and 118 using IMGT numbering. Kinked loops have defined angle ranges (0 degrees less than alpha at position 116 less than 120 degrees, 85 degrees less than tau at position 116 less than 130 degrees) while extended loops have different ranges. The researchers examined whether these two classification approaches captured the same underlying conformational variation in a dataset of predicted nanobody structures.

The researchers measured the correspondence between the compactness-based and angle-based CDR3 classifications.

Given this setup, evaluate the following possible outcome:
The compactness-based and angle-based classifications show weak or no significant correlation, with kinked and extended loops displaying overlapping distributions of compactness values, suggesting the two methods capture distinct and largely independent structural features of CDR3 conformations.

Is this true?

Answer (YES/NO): NO